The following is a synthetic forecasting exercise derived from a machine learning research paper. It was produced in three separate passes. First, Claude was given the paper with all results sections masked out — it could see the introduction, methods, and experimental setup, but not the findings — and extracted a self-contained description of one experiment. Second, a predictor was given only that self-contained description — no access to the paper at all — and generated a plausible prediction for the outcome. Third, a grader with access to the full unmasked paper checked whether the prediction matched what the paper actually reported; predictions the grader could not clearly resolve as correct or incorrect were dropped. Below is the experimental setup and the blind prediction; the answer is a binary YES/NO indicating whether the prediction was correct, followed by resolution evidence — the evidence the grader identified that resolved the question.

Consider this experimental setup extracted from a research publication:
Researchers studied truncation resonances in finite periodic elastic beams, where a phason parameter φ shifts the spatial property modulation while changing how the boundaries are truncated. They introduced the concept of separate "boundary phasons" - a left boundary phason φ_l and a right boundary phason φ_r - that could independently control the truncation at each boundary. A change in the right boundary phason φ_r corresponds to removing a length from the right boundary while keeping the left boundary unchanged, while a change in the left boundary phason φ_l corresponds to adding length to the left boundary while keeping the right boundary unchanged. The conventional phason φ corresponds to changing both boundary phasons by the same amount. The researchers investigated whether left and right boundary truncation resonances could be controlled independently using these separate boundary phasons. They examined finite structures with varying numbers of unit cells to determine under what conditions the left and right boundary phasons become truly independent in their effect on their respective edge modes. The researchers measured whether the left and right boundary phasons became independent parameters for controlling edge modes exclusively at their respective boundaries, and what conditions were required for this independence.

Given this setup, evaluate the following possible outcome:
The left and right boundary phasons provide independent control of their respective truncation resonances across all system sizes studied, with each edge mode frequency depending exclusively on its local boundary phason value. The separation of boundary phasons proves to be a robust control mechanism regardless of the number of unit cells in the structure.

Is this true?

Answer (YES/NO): NO